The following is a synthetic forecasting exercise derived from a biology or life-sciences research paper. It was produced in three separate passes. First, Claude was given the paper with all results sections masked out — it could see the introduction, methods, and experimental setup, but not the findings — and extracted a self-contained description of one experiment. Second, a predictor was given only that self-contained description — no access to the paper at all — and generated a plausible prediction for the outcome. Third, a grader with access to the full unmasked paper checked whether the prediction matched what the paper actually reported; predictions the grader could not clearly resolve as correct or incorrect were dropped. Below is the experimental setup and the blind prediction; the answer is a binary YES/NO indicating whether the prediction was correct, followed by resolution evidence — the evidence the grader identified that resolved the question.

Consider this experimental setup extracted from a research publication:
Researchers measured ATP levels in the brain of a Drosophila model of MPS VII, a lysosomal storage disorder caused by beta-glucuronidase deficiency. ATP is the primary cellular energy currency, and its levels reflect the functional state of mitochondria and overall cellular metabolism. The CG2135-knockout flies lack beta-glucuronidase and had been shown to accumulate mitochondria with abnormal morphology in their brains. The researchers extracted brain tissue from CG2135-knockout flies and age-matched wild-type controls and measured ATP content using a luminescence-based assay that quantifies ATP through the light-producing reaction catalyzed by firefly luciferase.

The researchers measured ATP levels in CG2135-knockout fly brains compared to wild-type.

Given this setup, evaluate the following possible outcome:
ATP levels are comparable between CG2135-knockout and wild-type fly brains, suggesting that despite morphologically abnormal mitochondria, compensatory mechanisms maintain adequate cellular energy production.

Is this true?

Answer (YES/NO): NO